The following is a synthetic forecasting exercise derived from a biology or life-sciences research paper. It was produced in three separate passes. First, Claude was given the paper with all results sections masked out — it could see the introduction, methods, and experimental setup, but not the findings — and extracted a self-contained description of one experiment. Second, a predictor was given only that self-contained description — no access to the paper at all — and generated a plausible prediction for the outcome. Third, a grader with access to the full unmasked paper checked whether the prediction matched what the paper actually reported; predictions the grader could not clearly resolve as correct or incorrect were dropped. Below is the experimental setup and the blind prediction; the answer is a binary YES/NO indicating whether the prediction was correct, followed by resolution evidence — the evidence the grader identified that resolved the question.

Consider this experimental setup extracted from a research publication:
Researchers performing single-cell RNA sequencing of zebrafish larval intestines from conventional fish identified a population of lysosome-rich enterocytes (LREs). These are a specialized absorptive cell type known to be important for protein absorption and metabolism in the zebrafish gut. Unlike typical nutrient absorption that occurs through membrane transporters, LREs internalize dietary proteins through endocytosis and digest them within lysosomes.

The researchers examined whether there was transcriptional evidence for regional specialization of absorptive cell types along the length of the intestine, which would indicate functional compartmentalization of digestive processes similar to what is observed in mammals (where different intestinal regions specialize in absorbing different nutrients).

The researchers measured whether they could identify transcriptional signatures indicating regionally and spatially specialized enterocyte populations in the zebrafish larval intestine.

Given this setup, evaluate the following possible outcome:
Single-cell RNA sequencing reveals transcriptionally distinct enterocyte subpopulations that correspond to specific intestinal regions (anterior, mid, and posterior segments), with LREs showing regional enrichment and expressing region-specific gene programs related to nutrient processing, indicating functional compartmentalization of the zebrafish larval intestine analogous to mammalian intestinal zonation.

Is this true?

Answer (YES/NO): YES